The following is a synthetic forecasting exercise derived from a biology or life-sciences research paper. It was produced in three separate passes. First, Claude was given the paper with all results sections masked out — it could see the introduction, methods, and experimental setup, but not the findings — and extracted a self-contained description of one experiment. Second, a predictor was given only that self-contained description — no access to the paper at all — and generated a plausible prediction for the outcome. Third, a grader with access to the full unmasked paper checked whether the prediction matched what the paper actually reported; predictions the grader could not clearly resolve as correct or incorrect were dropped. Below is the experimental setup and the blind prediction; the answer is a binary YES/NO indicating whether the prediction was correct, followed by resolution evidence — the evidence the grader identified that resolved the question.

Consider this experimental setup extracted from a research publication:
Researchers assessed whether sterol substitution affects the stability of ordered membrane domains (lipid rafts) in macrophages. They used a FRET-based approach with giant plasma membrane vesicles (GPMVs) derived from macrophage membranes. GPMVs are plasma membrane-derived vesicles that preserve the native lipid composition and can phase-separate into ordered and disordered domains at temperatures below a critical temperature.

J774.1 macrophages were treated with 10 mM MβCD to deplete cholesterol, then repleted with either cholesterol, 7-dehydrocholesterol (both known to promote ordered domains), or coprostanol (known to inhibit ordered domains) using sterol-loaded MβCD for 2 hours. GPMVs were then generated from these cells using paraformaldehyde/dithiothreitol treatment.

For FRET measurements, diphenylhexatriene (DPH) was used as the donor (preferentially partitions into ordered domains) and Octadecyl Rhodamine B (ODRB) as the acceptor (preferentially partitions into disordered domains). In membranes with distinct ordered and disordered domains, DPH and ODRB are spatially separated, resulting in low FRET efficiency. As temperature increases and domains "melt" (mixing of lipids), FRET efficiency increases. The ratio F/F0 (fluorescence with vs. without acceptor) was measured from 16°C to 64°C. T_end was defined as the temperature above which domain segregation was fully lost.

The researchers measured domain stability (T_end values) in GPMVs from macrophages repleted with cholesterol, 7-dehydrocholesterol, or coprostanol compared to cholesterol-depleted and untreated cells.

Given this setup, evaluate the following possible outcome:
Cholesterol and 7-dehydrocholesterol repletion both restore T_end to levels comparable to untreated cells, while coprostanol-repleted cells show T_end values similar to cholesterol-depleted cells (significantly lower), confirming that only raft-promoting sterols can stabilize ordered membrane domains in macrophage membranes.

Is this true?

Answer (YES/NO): NO